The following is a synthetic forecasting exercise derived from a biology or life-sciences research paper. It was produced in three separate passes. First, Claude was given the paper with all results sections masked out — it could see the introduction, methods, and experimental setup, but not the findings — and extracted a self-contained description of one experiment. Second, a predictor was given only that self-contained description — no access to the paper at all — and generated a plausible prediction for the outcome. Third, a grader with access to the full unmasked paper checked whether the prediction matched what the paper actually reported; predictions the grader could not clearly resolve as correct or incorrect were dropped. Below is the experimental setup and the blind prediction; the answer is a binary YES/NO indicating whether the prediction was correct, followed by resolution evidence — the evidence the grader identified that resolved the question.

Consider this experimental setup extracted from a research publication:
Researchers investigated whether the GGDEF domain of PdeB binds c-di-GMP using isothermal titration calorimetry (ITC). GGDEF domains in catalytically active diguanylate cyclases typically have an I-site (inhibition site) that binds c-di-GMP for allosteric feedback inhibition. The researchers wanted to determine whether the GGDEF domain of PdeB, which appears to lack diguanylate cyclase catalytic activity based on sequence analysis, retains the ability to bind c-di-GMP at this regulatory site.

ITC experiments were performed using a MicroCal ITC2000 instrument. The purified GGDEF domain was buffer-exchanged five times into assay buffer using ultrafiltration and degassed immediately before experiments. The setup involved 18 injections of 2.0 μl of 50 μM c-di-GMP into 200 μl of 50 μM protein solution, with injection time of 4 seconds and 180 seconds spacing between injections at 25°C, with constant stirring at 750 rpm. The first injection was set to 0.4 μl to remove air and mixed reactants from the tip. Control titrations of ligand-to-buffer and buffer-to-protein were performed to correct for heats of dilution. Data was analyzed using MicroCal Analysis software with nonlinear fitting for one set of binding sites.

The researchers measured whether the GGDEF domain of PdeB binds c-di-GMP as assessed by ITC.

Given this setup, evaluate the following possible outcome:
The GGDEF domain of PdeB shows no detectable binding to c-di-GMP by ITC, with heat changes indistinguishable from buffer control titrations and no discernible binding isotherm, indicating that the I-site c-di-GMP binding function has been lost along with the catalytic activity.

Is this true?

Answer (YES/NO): YES